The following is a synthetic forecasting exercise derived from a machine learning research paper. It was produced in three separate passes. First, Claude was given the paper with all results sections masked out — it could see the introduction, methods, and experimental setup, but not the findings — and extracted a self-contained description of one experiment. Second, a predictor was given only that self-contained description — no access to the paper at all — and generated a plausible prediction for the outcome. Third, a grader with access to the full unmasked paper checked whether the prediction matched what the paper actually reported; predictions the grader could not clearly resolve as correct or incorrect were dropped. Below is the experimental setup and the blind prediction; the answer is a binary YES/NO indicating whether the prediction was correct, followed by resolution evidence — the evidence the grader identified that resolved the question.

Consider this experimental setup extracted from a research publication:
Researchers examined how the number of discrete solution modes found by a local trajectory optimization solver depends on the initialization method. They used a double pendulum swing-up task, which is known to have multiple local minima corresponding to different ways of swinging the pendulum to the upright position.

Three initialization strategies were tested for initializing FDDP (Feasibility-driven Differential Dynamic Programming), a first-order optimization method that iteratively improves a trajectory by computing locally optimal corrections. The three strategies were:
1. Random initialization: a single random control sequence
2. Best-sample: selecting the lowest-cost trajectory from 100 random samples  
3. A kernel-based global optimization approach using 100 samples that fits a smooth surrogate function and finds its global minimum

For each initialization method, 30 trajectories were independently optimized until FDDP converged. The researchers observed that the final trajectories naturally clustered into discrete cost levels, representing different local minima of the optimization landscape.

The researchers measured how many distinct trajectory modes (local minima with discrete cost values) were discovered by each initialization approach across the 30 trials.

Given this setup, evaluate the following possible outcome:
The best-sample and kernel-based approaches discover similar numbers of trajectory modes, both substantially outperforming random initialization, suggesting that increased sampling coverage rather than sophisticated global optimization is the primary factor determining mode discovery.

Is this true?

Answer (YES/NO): NO